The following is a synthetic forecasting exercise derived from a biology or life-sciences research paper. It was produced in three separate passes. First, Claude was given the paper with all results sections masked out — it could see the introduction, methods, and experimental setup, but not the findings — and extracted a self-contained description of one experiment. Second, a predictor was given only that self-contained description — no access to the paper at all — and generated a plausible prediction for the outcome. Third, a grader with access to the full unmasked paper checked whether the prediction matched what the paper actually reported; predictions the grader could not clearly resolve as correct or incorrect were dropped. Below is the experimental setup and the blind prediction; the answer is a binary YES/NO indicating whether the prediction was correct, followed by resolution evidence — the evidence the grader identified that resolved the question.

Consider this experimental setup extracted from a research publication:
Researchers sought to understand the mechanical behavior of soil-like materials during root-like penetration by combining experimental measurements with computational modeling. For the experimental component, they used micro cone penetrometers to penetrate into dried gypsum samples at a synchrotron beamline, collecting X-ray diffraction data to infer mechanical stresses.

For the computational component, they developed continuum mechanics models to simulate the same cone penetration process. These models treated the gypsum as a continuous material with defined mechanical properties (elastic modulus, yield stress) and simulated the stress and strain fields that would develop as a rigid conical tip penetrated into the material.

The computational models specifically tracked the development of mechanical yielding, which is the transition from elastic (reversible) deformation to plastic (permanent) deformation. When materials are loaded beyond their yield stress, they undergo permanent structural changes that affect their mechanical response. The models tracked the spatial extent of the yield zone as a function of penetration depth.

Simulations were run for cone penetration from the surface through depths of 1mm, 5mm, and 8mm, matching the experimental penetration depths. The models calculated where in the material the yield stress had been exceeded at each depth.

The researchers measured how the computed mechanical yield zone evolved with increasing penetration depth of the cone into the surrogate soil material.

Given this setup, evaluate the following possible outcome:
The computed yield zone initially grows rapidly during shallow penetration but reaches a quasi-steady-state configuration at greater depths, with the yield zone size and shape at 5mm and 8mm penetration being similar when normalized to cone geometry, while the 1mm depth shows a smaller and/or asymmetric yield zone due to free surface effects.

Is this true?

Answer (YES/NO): NO